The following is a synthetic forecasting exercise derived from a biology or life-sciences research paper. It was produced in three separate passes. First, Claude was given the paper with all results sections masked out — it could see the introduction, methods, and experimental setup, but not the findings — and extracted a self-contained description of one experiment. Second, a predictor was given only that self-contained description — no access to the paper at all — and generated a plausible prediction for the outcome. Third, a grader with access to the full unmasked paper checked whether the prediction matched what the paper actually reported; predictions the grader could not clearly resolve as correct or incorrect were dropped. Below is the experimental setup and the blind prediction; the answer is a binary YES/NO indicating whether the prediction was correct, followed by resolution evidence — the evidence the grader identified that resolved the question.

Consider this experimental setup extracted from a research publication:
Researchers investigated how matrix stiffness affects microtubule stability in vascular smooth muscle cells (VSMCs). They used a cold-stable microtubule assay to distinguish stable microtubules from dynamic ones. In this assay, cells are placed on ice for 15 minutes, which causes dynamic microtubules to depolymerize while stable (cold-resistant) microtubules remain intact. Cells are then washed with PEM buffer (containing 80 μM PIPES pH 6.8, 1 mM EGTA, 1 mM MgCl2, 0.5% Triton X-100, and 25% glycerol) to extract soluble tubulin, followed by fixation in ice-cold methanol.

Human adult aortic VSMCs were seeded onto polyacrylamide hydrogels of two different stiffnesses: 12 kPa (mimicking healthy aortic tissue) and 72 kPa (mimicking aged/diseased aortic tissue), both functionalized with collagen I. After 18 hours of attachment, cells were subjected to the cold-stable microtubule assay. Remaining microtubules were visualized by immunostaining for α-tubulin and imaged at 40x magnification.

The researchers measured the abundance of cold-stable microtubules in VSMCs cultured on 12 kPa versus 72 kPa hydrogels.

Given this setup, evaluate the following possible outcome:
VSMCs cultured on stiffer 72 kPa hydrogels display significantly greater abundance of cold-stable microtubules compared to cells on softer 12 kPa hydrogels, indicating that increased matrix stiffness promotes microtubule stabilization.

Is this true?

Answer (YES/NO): YES